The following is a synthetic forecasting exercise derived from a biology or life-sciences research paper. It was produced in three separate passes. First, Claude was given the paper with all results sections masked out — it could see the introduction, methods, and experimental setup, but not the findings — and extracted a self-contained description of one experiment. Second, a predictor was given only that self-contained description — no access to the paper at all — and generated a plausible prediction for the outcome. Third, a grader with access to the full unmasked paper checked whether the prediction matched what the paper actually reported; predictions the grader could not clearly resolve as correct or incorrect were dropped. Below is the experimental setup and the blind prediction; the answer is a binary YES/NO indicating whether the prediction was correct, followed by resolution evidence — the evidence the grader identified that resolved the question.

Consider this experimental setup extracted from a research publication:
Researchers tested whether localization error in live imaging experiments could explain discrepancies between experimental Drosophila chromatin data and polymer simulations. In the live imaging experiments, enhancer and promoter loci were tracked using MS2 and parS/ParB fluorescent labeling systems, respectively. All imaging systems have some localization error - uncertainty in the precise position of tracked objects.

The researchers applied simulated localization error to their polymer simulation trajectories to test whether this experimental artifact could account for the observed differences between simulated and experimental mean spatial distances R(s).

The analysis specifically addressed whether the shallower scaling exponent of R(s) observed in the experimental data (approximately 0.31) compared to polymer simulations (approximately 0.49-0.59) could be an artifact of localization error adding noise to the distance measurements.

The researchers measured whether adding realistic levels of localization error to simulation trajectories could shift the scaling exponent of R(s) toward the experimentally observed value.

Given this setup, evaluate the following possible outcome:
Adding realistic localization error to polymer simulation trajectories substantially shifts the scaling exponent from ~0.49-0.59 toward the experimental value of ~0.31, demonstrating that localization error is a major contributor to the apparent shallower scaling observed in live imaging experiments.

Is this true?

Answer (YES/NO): NO